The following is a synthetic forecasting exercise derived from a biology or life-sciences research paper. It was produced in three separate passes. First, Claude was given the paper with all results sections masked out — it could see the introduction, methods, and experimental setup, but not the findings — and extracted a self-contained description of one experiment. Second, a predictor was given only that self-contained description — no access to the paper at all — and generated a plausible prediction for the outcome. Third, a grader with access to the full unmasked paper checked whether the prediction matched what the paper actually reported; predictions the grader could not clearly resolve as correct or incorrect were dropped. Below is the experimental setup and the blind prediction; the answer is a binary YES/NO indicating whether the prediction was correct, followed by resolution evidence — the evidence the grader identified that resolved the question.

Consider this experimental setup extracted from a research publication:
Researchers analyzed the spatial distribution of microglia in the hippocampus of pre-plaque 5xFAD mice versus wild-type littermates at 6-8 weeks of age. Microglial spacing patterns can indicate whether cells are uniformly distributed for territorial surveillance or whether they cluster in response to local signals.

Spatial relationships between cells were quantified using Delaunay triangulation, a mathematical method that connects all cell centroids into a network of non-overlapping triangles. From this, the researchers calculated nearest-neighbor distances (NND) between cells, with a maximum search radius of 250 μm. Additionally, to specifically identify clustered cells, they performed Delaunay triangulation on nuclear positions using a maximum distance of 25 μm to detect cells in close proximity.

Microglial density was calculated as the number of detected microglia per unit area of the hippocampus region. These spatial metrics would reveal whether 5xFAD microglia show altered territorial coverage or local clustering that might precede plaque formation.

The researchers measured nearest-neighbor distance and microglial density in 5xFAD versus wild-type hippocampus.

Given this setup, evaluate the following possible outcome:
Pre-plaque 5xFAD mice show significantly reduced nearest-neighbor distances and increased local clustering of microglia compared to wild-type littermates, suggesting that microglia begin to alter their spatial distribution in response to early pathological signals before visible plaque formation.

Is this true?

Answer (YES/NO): NO